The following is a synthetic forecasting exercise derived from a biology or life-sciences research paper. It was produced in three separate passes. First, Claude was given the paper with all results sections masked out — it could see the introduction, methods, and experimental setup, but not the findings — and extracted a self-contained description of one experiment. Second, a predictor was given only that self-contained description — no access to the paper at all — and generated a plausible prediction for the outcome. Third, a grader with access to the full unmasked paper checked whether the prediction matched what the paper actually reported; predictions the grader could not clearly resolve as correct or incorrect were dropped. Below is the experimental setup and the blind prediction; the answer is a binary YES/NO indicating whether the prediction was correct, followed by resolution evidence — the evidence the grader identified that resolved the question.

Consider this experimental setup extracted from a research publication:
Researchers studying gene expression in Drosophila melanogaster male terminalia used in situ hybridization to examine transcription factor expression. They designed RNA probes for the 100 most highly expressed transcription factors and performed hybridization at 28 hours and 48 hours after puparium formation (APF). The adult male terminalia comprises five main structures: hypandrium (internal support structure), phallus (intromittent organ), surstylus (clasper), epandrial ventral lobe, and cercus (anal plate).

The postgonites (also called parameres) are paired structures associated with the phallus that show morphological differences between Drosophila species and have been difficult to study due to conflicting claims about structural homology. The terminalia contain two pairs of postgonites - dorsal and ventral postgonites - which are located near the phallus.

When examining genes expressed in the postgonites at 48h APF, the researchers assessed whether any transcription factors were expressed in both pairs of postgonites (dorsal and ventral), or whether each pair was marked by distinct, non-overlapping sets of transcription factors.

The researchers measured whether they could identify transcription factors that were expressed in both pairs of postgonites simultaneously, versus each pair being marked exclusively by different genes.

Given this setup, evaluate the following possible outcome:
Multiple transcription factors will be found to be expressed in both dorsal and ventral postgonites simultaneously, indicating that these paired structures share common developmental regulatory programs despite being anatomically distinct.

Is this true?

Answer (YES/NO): YES